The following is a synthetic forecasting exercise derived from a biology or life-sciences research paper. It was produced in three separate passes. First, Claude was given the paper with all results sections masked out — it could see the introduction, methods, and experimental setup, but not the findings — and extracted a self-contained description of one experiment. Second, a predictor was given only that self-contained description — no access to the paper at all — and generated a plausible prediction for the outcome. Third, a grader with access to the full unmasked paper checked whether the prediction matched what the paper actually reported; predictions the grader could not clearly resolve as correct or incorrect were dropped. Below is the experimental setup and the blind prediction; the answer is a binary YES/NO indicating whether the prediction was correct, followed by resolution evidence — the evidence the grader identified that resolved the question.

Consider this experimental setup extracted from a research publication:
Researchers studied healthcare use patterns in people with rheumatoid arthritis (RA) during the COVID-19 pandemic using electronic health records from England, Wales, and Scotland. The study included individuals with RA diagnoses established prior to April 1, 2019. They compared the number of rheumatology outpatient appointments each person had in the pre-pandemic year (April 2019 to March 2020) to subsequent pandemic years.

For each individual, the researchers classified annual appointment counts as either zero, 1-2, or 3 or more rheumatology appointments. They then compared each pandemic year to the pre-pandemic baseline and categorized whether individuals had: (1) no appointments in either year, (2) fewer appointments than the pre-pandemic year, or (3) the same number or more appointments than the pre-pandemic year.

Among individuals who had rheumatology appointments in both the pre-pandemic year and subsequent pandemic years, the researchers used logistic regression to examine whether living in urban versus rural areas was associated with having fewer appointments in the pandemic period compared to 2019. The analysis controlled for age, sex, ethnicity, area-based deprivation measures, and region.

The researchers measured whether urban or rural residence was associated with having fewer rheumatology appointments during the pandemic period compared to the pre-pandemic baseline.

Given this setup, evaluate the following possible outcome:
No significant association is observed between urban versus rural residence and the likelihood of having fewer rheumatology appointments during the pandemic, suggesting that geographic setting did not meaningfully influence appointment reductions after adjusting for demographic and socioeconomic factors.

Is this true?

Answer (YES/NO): NO